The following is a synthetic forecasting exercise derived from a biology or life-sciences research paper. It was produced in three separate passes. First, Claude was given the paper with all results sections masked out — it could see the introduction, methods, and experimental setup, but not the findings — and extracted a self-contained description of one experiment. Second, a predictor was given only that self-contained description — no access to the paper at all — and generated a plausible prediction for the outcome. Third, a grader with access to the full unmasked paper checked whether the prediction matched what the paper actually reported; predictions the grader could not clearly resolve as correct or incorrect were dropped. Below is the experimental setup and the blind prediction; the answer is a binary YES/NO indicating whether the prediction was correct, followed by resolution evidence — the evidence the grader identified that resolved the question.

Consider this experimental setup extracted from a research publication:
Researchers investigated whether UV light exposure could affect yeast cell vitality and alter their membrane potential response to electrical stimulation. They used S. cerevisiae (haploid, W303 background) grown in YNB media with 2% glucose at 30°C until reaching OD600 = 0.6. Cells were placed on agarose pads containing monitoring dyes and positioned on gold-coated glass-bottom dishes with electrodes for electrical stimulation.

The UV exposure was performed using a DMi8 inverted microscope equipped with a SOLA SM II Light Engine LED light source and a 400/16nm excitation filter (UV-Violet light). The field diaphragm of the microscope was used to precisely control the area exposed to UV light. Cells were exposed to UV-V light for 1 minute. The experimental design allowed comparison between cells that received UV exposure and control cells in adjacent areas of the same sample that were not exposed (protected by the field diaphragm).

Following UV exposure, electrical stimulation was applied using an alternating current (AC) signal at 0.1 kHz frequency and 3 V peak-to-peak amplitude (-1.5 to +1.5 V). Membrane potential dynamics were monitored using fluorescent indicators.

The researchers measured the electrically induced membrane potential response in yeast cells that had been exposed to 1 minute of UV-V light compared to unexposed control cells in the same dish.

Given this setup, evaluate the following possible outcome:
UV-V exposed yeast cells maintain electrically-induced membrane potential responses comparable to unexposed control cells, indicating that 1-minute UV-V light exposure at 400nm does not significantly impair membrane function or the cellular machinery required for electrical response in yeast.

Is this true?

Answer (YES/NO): NO